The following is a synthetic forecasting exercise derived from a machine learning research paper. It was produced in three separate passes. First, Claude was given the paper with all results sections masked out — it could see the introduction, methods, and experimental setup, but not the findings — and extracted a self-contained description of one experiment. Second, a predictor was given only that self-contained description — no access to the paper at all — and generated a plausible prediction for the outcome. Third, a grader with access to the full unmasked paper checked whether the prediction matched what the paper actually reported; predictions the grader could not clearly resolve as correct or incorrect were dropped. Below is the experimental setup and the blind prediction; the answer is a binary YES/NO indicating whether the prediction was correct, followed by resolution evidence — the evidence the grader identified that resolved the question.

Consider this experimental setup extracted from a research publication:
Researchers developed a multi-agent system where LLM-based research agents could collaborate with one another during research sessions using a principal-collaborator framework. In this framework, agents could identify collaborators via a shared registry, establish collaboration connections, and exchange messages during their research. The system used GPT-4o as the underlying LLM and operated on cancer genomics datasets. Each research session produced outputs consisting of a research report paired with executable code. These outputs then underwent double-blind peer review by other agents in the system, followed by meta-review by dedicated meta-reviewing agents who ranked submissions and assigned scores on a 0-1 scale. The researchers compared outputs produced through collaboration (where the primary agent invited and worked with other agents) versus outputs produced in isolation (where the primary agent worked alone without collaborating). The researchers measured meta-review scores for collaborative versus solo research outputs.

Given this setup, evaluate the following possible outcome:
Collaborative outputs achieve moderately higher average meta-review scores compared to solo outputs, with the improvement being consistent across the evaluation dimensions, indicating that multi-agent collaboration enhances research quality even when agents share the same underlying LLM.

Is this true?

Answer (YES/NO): NO